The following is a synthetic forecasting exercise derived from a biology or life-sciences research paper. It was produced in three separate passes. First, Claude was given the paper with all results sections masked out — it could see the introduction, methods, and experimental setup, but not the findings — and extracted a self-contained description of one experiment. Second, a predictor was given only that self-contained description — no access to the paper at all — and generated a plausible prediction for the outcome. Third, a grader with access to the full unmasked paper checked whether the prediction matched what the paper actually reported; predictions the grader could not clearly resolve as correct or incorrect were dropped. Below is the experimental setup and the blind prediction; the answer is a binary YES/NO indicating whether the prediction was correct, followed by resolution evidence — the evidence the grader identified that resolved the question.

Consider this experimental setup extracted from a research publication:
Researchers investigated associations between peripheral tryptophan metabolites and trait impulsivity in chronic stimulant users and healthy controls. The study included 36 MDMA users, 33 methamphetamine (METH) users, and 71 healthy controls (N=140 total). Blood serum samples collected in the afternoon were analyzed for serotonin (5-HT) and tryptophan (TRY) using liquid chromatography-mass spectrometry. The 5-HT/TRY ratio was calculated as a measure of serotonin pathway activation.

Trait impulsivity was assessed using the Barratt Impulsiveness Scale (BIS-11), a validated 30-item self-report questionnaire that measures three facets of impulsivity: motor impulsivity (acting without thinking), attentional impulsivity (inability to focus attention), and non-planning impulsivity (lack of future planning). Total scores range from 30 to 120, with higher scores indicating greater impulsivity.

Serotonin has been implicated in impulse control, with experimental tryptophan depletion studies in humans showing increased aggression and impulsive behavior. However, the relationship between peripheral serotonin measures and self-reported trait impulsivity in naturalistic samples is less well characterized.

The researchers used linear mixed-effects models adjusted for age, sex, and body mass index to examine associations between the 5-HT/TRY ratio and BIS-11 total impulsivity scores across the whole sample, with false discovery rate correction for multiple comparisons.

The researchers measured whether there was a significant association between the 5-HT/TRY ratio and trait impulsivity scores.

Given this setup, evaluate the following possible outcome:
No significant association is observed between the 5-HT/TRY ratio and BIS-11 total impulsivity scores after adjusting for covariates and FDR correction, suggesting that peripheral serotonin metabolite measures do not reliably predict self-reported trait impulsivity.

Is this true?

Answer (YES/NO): YES